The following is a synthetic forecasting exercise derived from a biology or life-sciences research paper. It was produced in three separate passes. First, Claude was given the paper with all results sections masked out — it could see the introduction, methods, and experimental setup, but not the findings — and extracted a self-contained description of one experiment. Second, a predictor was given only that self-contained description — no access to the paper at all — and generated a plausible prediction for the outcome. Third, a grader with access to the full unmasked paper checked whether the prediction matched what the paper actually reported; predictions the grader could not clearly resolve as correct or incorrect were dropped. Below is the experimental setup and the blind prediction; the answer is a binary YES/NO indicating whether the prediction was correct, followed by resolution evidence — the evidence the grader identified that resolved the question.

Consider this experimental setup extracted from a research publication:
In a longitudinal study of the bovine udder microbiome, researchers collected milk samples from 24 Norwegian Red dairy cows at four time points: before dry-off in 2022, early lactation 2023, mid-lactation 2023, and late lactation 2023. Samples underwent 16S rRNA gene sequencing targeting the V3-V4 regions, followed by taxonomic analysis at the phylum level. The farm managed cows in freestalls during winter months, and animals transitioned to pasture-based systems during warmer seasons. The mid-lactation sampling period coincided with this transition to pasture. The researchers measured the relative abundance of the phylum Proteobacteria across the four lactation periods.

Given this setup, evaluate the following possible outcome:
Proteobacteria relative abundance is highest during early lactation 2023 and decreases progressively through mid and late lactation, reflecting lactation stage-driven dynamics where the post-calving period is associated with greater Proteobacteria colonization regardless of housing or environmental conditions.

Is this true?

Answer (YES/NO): YES